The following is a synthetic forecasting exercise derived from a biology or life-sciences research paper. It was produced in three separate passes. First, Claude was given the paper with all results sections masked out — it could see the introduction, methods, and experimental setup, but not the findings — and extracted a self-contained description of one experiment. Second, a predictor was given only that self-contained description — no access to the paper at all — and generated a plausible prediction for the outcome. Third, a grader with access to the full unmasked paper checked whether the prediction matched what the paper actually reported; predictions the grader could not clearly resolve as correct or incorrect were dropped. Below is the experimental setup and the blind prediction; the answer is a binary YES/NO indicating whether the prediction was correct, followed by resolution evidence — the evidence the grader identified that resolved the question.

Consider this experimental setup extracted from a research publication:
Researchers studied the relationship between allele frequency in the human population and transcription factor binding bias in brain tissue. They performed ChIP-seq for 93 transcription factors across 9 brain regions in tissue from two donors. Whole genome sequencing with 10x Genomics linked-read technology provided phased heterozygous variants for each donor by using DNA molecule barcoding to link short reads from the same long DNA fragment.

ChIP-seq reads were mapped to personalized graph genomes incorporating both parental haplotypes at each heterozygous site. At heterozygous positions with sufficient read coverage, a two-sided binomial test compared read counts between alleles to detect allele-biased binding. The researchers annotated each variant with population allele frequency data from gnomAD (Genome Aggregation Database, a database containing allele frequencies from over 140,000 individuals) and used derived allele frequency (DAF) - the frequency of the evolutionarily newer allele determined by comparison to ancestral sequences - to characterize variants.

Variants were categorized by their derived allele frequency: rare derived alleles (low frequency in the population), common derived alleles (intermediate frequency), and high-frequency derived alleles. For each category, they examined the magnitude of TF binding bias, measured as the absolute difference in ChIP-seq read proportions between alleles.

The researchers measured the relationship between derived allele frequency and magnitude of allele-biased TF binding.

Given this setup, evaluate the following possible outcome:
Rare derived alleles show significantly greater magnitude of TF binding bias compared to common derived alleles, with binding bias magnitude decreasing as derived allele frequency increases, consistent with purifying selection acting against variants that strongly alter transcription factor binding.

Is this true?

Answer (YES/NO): NO